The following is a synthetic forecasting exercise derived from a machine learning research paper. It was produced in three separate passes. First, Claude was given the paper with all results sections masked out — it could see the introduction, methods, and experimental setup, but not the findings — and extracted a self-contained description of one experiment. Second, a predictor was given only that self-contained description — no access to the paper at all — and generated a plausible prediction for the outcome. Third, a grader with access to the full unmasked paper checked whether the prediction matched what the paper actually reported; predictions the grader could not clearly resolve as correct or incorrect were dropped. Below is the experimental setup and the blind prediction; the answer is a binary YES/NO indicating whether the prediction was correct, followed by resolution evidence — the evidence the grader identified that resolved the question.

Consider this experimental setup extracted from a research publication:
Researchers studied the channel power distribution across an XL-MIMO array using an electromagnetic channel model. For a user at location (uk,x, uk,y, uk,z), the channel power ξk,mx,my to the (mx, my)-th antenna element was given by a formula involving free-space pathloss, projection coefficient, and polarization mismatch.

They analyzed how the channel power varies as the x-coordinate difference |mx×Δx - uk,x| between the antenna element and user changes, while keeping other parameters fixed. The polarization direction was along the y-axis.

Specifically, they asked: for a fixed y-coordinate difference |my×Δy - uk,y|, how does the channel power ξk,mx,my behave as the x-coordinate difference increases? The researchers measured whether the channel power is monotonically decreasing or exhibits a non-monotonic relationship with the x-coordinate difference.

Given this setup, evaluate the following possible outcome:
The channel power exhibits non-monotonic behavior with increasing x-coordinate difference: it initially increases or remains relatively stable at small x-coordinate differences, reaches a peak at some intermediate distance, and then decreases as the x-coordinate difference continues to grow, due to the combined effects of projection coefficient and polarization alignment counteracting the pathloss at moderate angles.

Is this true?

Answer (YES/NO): NO